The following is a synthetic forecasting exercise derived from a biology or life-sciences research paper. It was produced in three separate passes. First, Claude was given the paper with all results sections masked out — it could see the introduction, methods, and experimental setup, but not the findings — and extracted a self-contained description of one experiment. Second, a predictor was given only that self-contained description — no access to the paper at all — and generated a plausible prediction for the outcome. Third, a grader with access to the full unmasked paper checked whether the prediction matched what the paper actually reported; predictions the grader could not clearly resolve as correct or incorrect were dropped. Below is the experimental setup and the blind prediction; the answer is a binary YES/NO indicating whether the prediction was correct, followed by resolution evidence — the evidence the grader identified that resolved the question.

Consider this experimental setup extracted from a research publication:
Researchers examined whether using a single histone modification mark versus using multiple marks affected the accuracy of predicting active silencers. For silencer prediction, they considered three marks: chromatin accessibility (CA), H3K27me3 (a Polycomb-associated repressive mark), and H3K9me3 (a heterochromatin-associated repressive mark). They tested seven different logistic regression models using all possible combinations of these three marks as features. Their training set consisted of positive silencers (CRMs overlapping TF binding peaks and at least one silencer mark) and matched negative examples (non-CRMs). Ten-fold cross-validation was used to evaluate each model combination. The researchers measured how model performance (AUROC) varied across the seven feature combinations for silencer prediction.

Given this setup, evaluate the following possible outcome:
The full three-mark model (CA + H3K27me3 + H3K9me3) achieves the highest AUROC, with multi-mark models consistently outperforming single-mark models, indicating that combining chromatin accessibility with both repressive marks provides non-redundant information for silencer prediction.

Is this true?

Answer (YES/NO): NO